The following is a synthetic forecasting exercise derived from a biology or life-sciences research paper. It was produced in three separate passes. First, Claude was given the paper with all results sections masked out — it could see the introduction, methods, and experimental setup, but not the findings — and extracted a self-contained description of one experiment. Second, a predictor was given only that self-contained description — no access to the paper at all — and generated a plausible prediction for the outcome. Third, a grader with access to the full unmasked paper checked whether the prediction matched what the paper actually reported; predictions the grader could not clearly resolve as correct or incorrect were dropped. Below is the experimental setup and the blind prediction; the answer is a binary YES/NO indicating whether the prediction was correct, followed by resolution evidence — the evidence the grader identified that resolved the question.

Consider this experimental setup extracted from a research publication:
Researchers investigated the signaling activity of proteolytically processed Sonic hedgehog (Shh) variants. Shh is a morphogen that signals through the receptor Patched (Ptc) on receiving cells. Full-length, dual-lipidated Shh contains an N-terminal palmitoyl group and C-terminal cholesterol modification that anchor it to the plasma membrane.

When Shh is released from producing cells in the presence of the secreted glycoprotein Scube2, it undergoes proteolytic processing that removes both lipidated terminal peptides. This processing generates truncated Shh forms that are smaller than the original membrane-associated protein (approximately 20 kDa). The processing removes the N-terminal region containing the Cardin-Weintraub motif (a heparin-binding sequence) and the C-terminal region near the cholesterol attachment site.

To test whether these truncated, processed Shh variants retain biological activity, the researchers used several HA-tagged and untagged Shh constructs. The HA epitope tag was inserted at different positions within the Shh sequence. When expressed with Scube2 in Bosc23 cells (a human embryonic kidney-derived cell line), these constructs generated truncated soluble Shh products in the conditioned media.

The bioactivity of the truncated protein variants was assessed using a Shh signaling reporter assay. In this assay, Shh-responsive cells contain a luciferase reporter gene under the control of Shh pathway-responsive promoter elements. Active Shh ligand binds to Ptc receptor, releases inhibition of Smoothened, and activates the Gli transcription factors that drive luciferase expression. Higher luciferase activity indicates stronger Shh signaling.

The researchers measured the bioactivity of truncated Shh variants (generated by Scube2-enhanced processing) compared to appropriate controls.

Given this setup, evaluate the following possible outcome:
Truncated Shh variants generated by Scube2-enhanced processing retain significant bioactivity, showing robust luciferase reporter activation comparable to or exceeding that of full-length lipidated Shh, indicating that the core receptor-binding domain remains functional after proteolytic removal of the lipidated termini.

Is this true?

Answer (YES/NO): YES